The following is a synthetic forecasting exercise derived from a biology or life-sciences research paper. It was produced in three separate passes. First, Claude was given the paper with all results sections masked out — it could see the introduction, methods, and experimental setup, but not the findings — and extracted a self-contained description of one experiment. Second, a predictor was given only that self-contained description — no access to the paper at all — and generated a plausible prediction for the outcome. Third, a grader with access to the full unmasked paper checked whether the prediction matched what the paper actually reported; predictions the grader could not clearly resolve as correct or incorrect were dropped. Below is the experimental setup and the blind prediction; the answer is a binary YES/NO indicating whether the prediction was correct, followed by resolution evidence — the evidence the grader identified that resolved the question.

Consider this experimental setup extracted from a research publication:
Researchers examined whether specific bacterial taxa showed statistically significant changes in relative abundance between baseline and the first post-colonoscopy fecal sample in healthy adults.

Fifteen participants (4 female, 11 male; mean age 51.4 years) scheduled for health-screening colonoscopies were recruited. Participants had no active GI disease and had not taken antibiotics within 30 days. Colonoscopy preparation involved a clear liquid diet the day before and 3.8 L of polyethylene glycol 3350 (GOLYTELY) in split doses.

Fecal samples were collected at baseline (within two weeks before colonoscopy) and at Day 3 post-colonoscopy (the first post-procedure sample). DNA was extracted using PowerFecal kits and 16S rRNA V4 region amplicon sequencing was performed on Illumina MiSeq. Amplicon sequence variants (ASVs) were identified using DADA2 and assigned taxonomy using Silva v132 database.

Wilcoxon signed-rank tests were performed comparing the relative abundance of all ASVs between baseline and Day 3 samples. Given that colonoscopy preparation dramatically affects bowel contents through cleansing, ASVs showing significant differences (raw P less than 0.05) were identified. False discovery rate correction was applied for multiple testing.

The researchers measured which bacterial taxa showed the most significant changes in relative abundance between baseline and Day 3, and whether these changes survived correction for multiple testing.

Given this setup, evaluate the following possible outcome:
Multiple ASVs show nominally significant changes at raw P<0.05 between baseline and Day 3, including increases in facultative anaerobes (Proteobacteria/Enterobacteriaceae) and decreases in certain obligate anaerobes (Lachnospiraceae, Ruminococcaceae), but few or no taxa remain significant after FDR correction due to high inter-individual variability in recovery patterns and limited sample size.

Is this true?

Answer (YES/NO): NO